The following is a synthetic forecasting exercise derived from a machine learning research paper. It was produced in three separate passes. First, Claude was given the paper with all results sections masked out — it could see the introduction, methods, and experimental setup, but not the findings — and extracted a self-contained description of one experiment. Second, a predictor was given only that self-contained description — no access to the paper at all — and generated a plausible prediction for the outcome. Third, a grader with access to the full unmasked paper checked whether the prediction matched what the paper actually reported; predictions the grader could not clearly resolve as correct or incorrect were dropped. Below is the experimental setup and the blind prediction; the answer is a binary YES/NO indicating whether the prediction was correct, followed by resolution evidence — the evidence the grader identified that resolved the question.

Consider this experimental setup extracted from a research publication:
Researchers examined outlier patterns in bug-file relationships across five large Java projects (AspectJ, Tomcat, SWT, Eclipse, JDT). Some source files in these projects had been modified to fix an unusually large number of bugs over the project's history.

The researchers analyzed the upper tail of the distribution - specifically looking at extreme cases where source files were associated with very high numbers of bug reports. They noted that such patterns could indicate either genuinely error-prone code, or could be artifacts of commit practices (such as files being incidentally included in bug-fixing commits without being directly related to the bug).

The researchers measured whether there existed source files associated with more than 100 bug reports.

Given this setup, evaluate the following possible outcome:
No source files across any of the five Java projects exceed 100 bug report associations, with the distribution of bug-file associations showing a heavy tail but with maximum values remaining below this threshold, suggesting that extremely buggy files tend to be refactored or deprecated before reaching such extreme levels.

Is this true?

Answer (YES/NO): NO